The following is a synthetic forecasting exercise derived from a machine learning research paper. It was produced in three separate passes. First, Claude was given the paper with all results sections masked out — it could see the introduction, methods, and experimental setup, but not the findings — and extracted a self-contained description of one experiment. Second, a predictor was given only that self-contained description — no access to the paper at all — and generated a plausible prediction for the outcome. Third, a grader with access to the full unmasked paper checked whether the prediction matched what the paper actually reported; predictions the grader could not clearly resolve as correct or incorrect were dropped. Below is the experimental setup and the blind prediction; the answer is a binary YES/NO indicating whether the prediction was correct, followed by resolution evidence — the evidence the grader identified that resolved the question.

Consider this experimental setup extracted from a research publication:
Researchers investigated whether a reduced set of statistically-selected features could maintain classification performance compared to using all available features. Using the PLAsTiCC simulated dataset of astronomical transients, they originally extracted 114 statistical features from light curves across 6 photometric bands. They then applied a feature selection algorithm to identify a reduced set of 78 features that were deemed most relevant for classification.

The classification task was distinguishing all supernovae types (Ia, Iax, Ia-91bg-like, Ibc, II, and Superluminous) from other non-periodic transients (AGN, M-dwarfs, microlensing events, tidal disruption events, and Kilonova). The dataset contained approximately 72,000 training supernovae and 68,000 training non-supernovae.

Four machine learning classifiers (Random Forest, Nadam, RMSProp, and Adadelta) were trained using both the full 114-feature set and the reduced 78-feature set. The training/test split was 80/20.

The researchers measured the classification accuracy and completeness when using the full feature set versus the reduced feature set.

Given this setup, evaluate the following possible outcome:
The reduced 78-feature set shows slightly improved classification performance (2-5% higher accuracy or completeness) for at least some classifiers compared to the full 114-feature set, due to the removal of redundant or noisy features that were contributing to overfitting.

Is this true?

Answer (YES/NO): NO